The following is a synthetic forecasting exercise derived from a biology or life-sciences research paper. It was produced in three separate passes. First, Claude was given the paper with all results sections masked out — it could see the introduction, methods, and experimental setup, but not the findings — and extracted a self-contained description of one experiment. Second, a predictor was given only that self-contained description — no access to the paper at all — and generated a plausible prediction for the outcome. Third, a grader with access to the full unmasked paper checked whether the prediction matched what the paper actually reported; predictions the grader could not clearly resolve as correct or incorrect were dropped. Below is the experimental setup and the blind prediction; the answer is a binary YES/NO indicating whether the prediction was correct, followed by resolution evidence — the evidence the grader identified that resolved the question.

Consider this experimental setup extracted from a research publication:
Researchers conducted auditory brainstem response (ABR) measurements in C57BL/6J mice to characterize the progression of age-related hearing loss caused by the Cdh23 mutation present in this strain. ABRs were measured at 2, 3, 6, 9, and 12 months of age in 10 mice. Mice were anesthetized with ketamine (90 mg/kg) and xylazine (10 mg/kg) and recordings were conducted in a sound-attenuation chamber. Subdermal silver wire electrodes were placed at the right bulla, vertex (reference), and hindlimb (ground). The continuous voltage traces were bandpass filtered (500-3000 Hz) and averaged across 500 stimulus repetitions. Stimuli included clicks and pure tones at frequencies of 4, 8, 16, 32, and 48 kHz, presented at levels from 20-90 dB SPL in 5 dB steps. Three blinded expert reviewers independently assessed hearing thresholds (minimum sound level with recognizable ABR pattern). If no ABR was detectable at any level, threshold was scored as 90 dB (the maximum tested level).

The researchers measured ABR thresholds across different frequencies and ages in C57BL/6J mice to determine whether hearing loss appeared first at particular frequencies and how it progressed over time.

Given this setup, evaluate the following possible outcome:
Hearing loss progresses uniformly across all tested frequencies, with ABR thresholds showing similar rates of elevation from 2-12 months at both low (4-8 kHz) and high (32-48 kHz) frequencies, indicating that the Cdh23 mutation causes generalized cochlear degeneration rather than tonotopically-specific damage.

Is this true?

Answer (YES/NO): NO